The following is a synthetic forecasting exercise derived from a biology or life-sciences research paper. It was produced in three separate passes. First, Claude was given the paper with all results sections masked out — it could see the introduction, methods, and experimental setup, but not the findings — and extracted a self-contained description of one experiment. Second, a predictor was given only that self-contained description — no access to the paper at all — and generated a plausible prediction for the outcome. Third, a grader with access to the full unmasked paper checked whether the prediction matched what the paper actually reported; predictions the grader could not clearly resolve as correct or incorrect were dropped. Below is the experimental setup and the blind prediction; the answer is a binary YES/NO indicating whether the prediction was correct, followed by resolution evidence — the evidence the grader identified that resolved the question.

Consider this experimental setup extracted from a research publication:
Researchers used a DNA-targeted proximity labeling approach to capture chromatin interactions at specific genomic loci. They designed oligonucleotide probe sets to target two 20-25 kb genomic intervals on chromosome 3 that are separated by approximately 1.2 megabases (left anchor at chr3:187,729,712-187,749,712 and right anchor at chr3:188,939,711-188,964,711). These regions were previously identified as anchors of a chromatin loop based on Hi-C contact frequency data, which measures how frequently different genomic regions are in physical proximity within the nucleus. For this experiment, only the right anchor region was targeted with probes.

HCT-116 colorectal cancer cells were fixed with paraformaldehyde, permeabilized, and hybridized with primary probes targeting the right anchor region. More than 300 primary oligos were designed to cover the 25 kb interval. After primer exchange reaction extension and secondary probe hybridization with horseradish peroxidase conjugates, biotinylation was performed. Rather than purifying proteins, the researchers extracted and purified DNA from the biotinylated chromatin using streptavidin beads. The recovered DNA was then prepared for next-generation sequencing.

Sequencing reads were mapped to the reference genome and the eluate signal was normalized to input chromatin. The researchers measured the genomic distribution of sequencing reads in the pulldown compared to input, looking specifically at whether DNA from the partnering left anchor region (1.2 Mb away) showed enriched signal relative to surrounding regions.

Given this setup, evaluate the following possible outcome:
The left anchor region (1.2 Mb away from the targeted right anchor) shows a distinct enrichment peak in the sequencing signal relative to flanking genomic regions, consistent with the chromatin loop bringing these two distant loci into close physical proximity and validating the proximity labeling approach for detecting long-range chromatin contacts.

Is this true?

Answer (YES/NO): YES